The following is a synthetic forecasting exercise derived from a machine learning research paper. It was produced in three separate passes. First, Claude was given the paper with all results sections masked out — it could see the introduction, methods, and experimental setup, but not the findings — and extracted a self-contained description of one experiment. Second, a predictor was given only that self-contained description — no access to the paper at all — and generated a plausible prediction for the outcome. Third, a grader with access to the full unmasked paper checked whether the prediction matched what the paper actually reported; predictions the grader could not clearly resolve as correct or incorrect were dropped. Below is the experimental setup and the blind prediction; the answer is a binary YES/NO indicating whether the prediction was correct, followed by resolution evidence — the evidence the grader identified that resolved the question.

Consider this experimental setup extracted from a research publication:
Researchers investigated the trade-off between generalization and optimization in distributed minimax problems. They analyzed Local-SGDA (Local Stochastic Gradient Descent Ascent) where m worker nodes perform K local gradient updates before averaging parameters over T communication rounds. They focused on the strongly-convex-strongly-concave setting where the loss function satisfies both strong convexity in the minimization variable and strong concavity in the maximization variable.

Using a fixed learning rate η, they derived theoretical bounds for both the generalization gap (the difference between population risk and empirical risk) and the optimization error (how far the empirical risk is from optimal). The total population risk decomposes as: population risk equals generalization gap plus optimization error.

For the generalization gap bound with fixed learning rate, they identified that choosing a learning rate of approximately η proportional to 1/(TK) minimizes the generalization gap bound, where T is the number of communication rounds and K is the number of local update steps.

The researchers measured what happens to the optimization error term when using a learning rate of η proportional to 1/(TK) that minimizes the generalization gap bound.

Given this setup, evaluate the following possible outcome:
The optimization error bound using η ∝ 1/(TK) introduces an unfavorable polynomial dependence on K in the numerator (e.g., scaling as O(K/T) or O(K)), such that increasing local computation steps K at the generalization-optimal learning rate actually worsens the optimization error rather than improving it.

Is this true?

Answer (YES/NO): NO